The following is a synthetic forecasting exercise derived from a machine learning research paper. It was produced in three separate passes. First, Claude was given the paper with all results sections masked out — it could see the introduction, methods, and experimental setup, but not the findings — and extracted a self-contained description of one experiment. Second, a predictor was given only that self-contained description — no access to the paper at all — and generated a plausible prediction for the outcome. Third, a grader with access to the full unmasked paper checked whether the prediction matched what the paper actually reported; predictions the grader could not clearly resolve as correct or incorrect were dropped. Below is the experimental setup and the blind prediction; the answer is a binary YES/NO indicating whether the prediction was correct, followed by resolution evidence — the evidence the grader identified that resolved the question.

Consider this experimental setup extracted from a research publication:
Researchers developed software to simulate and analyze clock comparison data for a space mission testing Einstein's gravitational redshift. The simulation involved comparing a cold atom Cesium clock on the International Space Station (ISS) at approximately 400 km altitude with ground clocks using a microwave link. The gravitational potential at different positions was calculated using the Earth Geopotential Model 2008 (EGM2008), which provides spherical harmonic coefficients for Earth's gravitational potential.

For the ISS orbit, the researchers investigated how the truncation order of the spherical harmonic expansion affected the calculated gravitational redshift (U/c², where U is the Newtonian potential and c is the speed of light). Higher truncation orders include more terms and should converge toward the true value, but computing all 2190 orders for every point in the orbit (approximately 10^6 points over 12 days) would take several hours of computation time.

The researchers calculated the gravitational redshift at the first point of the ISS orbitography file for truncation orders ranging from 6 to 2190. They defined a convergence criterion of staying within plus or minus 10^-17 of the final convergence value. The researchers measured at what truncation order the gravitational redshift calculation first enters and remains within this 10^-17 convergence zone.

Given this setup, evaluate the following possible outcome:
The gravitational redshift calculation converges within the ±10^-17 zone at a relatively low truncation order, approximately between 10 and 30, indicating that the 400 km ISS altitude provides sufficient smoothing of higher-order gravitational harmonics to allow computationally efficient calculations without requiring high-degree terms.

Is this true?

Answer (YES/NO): NO